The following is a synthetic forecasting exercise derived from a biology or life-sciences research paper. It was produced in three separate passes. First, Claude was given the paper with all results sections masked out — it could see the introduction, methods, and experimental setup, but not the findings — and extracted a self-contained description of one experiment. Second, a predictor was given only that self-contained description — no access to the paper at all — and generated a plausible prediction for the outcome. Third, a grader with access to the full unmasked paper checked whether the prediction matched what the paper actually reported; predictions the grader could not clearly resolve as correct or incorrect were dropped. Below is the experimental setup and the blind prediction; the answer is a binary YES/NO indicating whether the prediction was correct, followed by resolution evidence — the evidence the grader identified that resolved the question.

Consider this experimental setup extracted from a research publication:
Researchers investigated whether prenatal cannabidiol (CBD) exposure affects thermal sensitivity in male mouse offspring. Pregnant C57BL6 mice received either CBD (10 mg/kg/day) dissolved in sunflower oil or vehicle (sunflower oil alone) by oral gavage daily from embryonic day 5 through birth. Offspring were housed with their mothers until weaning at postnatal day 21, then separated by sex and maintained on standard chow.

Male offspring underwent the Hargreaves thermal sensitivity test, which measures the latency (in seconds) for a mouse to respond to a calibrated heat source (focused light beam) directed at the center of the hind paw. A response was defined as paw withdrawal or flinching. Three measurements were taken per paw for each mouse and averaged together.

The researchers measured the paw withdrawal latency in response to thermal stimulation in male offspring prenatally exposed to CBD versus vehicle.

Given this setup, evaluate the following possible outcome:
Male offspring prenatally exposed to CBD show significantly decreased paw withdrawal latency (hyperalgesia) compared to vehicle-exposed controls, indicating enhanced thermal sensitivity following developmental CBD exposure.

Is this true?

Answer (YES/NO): YES